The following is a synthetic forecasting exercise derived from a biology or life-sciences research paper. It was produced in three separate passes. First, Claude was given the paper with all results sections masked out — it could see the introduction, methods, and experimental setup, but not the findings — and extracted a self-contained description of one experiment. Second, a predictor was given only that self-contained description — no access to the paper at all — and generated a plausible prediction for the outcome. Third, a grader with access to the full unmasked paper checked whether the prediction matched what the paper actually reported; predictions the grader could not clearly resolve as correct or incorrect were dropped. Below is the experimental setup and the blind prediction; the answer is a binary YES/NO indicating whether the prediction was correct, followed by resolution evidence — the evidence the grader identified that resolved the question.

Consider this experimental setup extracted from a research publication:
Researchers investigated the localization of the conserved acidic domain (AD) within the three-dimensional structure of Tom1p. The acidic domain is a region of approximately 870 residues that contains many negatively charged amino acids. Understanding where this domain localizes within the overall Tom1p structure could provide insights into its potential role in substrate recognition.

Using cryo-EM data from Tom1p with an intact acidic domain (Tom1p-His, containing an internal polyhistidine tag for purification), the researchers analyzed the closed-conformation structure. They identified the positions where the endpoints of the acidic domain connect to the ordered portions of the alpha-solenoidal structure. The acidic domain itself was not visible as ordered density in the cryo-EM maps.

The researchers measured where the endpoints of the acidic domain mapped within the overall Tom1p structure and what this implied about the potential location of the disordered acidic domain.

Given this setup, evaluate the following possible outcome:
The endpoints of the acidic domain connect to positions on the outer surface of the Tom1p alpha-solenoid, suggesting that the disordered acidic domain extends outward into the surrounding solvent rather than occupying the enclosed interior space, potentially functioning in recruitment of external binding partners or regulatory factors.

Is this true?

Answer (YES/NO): NO